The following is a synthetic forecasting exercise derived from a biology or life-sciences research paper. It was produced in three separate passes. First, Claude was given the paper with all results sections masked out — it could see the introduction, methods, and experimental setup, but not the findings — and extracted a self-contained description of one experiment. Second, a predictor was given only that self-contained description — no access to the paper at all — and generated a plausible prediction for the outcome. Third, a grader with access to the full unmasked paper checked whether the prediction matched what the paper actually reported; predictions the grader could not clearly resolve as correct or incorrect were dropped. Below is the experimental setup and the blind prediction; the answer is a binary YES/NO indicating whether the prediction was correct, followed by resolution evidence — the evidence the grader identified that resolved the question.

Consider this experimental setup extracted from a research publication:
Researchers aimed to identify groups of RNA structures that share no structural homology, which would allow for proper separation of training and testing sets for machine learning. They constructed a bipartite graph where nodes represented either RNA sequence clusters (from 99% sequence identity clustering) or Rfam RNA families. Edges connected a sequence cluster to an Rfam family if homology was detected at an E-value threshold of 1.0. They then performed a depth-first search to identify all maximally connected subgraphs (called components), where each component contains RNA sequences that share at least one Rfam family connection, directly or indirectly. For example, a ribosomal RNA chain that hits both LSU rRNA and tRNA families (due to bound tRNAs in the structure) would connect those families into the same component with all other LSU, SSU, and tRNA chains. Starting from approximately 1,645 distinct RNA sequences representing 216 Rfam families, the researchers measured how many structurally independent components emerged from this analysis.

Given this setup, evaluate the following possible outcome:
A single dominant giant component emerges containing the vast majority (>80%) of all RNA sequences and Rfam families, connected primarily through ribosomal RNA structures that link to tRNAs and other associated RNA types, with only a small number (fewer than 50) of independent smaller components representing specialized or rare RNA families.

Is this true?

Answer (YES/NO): NO